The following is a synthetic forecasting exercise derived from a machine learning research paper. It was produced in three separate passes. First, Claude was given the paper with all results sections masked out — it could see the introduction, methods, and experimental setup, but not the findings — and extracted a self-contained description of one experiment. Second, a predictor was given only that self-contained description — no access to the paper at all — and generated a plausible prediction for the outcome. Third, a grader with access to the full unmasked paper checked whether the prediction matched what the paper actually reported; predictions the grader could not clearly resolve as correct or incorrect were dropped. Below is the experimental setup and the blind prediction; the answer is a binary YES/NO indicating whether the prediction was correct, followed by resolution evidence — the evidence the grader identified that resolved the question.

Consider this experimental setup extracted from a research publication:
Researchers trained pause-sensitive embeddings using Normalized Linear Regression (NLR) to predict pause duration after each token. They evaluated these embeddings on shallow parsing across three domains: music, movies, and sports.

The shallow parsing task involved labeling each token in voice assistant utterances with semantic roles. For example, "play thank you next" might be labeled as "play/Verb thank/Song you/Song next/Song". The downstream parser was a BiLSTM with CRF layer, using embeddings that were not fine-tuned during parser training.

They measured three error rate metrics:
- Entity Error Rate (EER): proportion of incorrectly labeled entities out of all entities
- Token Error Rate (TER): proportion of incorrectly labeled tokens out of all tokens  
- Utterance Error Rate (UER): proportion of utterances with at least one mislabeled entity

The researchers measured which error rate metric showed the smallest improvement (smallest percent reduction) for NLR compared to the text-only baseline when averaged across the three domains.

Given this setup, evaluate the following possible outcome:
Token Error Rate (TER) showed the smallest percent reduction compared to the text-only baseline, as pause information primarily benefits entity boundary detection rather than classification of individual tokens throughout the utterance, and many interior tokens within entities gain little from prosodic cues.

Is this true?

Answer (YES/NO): NO